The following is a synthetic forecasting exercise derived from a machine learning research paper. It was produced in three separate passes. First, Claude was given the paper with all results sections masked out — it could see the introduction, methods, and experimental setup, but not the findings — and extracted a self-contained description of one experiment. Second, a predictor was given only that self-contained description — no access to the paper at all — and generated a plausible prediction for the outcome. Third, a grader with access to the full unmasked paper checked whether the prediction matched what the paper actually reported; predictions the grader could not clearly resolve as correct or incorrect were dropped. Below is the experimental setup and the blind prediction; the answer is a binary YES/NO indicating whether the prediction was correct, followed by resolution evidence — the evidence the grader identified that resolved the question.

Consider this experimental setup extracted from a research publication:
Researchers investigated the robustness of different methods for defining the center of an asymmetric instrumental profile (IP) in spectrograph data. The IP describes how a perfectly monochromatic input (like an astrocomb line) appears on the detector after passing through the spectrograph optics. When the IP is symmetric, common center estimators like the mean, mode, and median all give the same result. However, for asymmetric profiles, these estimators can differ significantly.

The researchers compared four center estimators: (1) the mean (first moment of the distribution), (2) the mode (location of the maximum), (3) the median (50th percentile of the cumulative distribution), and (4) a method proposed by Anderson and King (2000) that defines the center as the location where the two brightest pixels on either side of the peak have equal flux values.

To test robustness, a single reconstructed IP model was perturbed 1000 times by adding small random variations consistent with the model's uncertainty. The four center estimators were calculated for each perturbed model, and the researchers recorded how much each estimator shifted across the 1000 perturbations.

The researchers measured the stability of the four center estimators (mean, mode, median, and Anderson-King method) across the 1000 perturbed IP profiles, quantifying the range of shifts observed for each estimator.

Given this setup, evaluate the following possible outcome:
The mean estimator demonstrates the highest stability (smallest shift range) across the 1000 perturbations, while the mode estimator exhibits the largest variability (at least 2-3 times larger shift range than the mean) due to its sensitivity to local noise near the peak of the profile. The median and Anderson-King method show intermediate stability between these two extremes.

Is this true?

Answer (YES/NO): NO